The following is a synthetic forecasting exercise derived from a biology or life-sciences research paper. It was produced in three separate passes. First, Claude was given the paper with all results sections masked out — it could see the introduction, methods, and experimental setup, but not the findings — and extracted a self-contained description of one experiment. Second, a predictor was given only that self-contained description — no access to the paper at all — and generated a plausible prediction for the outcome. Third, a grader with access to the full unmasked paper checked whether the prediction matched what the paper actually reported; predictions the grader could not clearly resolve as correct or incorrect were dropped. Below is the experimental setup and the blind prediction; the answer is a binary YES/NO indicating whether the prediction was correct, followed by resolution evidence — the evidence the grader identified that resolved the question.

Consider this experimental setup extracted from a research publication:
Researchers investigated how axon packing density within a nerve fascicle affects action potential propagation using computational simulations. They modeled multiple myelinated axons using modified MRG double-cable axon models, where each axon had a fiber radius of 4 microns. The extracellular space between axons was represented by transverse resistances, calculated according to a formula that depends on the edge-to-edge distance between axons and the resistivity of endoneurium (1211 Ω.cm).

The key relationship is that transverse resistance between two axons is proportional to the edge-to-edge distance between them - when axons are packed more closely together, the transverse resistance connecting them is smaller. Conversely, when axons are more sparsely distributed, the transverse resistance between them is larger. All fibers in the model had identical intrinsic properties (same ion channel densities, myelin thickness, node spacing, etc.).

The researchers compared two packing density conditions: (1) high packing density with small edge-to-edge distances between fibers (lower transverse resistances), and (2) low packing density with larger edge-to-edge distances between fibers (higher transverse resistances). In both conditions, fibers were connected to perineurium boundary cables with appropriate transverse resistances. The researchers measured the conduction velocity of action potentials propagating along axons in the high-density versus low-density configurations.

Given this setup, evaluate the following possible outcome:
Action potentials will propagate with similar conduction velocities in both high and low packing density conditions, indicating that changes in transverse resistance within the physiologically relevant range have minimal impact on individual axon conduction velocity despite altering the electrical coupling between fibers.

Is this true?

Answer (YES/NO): NO